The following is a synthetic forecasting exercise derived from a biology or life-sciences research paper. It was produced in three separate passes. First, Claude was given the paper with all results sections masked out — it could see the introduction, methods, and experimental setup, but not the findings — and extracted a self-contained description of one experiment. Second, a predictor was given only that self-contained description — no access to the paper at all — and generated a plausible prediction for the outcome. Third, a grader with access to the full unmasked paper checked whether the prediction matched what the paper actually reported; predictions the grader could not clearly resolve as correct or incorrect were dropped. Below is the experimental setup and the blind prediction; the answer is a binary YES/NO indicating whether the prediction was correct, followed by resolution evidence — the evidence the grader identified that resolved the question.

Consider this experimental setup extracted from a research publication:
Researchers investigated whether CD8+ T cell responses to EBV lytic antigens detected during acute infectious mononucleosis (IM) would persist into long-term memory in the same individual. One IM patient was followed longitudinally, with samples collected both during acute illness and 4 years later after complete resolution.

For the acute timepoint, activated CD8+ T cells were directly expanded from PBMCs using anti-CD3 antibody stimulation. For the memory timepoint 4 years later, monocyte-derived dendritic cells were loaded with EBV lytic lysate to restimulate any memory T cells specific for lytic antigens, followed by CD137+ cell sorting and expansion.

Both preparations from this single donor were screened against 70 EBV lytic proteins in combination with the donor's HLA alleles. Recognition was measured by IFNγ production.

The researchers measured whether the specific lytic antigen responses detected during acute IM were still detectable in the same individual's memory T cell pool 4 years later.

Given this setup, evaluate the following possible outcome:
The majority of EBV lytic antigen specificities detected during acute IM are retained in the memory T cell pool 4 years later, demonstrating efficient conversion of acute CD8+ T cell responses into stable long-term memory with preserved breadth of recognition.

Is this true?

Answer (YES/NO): NO